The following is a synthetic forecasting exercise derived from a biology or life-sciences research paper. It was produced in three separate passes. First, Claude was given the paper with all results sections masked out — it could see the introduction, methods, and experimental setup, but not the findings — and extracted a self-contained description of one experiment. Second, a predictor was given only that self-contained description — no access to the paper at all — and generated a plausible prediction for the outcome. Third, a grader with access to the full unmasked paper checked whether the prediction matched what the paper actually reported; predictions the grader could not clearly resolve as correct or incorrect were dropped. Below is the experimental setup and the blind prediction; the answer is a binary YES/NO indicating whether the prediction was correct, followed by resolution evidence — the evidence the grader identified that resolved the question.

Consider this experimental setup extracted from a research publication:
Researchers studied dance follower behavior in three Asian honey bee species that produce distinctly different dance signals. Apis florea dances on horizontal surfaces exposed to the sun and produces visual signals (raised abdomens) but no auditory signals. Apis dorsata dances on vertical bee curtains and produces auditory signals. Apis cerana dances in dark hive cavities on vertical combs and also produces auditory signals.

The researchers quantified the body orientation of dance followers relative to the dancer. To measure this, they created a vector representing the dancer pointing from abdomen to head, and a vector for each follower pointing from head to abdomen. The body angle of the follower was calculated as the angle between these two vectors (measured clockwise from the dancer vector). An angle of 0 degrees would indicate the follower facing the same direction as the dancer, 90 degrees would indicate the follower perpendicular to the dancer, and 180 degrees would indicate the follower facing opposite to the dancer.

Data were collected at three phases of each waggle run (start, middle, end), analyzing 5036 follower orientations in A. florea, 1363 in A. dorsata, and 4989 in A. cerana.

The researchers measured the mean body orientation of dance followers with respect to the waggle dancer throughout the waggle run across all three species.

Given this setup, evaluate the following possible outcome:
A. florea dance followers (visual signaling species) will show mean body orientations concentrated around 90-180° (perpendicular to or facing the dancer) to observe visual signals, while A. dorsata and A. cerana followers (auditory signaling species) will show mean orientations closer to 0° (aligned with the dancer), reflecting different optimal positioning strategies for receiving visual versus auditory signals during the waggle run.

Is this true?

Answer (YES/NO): NO